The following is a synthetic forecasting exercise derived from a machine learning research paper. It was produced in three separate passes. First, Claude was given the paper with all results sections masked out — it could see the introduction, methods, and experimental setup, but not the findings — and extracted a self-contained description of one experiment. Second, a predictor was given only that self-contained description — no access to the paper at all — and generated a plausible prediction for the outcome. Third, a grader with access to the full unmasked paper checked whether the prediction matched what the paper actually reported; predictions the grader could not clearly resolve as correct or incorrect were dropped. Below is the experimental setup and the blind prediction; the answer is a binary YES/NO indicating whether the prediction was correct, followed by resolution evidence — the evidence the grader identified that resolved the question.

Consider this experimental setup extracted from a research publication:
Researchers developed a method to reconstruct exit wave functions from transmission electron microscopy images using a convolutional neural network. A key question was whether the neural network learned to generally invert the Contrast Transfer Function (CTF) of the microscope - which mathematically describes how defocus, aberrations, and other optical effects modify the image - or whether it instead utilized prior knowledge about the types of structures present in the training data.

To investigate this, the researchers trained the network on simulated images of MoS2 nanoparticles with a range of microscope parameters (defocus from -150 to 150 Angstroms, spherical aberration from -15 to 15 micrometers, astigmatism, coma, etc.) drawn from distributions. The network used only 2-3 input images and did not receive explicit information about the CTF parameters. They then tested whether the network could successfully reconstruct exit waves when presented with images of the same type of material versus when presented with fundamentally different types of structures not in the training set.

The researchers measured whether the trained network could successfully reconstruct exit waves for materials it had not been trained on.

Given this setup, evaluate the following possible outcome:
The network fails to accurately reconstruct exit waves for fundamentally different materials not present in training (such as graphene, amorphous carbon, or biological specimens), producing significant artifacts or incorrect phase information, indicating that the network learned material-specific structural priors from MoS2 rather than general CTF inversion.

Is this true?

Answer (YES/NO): YES